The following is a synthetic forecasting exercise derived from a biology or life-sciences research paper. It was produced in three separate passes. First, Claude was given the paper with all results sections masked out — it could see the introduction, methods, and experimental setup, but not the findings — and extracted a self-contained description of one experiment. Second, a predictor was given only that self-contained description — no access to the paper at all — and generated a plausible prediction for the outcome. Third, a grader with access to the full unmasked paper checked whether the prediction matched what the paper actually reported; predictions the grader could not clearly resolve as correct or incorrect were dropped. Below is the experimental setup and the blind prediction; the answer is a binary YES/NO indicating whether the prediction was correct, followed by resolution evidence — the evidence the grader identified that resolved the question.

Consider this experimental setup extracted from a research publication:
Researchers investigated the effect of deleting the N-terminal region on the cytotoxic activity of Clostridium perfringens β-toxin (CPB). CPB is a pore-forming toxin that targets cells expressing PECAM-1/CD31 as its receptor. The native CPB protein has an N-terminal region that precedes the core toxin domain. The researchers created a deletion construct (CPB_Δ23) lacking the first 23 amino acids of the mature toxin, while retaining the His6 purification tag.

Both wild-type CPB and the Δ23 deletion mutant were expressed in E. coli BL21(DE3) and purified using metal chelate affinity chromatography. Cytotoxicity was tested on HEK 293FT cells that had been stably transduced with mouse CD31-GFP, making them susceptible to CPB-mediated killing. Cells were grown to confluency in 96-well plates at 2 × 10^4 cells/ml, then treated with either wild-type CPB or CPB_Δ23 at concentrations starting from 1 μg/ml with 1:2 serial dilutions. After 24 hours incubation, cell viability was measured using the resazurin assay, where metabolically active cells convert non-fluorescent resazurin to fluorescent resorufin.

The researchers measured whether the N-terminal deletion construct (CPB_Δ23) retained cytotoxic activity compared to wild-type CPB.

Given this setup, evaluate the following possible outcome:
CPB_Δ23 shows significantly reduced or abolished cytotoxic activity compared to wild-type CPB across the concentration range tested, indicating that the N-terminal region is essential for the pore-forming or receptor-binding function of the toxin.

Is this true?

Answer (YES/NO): YES